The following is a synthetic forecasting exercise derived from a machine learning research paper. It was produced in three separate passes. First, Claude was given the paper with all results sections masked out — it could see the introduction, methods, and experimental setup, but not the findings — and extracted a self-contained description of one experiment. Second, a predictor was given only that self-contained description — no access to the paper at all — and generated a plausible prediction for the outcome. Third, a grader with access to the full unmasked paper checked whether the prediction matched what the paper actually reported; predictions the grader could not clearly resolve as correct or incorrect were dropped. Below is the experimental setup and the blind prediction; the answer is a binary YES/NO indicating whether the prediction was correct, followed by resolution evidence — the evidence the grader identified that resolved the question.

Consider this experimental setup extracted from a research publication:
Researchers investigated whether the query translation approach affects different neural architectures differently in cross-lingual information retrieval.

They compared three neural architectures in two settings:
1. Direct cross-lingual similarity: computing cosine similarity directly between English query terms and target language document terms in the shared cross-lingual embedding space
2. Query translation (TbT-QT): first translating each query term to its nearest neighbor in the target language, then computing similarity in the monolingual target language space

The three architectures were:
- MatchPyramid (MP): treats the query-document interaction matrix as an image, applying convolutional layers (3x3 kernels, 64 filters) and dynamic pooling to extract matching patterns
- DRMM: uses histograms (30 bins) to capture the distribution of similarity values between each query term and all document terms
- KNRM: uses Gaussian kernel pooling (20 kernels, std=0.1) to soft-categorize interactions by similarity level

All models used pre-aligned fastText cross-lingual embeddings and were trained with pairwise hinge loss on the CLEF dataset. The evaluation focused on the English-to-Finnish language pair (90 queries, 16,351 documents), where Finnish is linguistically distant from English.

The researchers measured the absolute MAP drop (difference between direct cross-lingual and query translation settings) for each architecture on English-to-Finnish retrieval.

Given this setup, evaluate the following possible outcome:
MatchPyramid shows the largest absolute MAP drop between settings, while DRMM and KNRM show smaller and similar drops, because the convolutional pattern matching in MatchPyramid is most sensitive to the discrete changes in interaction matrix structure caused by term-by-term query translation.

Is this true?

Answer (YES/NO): NO